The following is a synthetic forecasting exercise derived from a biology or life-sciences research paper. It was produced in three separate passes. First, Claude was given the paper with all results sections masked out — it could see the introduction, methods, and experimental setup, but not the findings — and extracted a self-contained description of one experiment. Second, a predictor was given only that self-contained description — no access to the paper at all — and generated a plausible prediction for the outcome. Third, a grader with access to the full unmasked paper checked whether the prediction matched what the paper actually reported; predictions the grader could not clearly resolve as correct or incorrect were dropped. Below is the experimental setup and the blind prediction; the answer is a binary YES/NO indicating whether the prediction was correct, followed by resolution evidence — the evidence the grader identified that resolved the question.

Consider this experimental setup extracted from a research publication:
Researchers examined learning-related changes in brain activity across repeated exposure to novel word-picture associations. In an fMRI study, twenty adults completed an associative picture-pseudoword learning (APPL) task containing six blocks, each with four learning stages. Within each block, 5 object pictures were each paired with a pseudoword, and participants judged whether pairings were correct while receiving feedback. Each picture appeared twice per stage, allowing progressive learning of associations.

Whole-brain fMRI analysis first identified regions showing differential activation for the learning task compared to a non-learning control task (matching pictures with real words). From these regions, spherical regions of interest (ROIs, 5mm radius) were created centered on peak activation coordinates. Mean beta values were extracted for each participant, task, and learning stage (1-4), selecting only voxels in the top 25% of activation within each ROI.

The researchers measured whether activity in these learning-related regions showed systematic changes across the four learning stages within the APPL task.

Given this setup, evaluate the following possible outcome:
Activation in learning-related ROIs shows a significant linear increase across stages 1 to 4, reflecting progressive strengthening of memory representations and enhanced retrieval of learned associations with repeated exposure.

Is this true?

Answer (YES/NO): NO